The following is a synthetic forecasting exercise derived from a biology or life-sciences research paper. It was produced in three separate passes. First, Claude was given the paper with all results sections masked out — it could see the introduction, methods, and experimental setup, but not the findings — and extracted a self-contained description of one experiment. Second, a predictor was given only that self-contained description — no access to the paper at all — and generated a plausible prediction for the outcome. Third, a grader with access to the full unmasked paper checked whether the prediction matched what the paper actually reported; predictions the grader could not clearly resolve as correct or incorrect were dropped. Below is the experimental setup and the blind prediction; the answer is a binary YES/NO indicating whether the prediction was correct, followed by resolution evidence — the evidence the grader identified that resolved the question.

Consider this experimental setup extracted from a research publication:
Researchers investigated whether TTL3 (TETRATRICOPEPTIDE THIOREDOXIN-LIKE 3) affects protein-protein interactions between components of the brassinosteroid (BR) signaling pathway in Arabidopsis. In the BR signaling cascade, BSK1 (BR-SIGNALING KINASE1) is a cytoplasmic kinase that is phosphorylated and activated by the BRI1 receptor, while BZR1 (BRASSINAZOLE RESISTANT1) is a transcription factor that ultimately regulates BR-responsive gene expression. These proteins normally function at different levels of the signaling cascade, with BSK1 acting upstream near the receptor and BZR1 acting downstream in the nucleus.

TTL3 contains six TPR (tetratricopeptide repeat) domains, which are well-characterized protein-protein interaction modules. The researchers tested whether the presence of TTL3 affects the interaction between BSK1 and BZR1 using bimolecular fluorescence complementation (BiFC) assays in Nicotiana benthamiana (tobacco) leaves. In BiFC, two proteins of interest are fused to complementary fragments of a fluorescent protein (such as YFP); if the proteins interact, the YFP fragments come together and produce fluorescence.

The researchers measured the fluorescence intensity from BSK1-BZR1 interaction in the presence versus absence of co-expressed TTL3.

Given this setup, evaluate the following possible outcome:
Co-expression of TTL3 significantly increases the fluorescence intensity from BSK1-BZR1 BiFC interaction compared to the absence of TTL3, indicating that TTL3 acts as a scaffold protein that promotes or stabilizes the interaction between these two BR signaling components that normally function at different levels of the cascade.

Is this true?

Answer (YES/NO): YES